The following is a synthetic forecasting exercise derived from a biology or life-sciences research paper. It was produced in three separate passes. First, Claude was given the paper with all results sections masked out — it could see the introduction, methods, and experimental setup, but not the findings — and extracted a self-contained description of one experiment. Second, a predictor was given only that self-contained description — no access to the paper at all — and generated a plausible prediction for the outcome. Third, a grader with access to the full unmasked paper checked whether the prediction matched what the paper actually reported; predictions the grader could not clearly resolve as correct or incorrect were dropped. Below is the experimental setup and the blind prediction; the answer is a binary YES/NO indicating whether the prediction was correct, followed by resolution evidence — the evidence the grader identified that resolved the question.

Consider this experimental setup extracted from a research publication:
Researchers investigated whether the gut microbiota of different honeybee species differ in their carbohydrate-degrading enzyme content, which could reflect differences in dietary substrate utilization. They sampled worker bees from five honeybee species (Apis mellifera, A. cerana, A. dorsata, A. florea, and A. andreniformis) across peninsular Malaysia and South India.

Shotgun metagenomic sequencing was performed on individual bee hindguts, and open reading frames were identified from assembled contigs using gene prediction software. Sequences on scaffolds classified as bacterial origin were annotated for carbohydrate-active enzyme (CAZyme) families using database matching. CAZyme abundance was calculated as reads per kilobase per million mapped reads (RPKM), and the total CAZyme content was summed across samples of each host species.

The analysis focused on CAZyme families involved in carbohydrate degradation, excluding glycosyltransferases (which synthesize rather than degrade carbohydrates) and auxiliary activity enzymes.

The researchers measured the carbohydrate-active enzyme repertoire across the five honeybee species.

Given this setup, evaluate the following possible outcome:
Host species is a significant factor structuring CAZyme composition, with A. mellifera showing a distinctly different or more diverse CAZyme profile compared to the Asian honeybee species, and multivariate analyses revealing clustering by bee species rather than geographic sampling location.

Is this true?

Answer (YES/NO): NO